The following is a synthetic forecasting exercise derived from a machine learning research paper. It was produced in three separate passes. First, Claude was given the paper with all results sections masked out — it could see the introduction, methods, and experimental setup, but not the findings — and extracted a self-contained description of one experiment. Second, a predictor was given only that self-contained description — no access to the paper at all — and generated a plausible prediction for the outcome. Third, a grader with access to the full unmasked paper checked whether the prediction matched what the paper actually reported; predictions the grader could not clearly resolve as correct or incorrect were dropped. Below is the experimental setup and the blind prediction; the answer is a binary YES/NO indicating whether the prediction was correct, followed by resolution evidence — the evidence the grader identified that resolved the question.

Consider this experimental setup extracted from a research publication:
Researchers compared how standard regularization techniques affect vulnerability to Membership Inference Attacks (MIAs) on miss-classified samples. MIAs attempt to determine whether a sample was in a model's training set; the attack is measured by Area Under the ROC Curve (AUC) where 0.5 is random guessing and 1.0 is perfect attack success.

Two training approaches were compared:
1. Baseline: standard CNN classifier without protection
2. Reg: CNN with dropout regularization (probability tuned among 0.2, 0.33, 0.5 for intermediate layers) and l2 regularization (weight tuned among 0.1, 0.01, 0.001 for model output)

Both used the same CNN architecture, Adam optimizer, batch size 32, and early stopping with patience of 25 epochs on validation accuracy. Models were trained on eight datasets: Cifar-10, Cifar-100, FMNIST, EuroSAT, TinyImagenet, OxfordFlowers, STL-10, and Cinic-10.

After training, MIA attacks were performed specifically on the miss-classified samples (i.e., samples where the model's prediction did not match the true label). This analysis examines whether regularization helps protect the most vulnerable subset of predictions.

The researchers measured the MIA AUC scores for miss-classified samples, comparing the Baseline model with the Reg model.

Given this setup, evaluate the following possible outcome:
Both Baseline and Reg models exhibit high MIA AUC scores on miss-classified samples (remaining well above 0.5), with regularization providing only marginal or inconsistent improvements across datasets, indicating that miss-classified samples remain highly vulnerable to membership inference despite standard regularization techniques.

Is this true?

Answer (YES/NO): YES